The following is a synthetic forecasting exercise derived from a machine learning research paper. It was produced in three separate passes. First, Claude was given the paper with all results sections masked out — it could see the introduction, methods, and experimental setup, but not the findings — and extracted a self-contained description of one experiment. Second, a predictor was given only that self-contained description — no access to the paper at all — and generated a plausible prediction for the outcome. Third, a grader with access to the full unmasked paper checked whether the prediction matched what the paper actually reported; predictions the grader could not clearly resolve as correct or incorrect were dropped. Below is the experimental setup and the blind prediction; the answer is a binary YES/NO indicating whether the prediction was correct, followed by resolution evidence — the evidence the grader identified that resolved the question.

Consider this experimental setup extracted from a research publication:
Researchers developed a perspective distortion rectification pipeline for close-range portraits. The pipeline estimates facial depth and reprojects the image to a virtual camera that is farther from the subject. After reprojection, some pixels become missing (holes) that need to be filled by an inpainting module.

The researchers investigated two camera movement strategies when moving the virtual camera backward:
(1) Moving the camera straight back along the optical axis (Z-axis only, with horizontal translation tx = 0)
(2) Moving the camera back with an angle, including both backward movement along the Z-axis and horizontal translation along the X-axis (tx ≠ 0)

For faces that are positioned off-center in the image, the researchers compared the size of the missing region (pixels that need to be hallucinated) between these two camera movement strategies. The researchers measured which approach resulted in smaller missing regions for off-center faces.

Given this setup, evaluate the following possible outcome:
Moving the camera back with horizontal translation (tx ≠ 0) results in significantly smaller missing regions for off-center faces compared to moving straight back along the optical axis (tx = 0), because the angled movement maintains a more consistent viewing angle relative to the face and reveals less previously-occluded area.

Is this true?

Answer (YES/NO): YES